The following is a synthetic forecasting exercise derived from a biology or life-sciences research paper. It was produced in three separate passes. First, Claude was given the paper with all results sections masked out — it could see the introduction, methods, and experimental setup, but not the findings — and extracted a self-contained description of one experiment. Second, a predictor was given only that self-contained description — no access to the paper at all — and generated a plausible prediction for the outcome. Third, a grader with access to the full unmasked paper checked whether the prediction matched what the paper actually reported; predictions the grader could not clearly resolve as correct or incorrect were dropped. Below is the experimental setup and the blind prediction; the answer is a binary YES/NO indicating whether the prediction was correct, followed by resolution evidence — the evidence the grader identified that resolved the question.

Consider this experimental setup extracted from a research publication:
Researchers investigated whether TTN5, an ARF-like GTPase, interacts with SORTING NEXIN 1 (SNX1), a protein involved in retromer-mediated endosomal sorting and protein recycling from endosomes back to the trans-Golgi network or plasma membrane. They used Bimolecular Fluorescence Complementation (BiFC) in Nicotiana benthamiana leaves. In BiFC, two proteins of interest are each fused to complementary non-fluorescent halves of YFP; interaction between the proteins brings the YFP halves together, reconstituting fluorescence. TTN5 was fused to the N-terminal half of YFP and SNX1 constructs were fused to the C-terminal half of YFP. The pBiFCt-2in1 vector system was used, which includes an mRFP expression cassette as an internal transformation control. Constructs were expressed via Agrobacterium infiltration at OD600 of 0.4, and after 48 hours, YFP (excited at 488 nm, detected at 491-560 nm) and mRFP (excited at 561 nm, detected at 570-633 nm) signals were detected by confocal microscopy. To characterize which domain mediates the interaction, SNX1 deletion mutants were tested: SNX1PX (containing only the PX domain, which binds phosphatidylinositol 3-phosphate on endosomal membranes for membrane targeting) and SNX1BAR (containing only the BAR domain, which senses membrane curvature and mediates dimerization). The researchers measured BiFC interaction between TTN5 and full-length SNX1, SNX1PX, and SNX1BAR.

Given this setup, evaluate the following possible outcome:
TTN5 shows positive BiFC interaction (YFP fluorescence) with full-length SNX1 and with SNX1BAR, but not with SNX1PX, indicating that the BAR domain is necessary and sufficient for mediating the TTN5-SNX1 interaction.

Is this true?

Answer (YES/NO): NO